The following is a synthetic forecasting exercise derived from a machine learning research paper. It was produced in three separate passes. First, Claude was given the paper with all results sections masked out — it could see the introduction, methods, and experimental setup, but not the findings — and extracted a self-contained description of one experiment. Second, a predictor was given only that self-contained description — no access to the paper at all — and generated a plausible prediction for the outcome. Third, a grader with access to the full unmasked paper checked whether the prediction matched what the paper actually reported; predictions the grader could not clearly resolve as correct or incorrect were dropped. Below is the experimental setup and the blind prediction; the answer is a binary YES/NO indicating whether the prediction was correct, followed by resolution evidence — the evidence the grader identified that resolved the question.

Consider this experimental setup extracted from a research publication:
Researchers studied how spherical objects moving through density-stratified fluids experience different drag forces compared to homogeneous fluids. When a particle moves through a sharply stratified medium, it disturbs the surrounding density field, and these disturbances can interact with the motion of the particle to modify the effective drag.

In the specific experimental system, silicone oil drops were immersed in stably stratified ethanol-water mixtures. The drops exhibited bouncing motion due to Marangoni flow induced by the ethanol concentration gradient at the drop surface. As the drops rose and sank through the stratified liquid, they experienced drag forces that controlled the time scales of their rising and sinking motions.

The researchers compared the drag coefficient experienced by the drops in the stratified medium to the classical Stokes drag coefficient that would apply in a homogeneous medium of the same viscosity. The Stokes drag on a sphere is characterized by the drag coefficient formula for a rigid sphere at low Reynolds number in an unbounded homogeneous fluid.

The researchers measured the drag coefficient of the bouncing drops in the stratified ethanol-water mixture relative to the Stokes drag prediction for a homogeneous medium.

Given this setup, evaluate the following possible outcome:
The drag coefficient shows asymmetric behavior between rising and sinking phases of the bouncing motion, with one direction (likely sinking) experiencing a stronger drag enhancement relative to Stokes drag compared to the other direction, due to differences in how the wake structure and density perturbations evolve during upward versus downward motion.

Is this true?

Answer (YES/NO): NO